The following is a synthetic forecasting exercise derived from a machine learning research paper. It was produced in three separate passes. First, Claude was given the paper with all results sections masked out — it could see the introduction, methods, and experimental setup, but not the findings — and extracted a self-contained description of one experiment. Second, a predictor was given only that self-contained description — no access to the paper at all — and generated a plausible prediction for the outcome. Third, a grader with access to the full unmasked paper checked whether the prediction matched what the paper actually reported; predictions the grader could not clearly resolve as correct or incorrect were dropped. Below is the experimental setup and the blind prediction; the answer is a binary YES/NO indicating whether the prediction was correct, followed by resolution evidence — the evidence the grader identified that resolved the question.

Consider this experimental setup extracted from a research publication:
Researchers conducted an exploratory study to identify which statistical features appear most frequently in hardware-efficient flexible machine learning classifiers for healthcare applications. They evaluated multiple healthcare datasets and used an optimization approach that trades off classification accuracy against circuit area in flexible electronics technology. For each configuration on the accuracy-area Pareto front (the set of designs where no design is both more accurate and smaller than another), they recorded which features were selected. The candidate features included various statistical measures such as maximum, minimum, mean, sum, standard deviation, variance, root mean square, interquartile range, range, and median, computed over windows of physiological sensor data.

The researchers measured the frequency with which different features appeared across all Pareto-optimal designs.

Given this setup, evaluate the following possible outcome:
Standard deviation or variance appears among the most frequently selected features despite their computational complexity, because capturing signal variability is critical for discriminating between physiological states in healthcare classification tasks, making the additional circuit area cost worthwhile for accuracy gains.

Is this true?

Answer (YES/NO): NO